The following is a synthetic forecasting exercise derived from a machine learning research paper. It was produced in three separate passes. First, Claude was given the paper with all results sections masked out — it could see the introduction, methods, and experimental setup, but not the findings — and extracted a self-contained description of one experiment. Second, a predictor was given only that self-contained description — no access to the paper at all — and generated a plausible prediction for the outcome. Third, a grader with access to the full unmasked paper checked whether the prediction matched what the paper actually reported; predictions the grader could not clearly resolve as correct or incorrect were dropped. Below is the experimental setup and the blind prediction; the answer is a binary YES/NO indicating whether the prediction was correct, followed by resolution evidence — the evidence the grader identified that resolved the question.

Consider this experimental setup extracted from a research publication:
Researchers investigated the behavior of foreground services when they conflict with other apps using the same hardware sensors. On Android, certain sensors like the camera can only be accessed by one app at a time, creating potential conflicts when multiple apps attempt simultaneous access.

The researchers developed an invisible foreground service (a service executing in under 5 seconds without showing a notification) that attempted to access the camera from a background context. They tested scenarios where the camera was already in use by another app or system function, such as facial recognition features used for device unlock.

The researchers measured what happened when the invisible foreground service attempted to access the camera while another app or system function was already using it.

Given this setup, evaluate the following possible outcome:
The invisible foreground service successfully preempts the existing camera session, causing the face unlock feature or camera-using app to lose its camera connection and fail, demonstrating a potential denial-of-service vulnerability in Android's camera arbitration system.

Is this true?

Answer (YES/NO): NO